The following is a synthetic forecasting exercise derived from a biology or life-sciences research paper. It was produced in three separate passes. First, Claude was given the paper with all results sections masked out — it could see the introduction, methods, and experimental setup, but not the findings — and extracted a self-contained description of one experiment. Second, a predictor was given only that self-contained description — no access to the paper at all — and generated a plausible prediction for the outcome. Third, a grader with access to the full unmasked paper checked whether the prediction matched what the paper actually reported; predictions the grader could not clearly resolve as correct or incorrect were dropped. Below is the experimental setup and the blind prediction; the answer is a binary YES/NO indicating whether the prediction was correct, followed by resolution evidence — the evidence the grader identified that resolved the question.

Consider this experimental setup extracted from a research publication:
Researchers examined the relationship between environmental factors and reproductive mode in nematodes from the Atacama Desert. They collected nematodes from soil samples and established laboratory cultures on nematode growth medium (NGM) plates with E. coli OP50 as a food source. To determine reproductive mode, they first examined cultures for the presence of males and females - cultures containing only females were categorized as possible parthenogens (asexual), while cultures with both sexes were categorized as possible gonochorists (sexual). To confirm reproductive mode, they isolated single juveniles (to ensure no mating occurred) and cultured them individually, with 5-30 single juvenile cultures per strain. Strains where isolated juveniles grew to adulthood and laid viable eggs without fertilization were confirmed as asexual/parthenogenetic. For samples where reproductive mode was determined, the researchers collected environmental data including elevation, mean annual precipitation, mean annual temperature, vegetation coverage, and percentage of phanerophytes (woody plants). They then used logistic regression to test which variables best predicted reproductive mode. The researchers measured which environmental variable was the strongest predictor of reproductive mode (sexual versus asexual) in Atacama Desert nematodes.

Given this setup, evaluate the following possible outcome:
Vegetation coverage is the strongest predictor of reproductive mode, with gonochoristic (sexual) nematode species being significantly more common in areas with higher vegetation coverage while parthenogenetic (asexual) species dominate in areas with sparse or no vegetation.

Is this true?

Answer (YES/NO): NO